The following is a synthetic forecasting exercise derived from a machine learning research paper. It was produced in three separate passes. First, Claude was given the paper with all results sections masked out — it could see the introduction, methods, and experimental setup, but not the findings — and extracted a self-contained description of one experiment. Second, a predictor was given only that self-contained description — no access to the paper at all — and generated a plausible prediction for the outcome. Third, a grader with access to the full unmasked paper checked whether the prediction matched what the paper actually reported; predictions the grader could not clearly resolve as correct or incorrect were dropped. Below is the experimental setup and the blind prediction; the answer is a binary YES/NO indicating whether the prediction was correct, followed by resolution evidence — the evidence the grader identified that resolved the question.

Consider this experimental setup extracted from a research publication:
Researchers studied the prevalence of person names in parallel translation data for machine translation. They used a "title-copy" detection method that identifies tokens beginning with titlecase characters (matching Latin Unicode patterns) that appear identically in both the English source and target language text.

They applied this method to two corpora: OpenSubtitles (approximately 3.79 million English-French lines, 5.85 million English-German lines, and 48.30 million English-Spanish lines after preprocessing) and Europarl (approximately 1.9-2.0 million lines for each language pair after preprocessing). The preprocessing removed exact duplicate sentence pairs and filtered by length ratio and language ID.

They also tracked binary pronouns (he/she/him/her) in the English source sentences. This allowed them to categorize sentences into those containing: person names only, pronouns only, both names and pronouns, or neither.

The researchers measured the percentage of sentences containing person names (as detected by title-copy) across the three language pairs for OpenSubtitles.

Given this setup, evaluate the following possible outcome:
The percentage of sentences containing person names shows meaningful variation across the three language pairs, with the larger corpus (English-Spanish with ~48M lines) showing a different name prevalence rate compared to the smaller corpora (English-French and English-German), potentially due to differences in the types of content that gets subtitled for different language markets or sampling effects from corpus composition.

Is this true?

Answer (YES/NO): NO